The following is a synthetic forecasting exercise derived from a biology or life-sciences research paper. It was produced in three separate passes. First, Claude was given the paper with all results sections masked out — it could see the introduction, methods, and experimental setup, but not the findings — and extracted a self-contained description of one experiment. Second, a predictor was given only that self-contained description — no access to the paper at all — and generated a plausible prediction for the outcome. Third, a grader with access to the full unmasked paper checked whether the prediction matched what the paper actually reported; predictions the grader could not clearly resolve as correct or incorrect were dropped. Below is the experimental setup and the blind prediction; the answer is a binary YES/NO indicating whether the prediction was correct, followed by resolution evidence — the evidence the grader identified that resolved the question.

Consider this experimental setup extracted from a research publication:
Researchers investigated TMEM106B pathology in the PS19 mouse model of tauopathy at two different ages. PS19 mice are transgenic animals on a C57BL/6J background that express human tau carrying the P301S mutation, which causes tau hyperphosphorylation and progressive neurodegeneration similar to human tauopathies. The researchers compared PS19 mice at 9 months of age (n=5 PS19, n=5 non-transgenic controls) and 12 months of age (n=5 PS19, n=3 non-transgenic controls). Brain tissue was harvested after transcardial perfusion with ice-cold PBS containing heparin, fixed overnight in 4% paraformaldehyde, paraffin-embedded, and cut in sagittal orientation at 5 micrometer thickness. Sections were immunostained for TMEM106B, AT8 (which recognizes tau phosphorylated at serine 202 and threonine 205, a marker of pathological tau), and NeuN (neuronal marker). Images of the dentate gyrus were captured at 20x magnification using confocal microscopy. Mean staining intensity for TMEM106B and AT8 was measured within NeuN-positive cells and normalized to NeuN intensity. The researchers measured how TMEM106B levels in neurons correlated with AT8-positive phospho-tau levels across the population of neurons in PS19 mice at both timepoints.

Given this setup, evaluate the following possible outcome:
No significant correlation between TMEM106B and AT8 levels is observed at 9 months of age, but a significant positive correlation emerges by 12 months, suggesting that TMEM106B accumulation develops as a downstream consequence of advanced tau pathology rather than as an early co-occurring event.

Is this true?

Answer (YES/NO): NO